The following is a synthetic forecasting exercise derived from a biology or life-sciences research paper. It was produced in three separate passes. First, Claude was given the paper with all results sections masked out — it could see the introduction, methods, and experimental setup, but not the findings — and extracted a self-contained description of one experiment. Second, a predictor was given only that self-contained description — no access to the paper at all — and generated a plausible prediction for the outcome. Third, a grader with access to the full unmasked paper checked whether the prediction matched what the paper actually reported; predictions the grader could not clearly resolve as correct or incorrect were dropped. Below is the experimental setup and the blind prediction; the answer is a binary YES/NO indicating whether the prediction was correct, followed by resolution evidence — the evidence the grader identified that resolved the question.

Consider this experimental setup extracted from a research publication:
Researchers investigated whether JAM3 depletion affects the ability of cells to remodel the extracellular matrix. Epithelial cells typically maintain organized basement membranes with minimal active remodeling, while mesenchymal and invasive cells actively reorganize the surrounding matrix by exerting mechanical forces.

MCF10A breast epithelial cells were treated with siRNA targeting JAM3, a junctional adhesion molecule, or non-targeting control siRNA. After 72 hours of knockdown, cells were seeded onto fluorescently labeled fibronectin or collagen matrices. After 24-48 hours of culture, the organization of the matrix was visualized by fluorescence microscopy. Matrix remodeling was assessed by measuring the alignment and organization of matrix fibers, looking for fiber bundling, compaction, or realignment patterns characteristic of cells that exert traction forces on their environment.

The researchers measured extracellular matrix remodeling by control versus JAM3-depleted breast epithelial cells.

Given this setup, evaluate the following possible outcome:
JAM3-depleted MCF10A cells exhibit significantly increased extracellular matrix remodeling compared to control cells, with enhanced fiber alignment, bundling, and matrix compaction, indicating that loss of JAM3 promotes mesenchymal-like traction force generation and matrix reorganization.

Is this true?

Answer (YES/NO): YES